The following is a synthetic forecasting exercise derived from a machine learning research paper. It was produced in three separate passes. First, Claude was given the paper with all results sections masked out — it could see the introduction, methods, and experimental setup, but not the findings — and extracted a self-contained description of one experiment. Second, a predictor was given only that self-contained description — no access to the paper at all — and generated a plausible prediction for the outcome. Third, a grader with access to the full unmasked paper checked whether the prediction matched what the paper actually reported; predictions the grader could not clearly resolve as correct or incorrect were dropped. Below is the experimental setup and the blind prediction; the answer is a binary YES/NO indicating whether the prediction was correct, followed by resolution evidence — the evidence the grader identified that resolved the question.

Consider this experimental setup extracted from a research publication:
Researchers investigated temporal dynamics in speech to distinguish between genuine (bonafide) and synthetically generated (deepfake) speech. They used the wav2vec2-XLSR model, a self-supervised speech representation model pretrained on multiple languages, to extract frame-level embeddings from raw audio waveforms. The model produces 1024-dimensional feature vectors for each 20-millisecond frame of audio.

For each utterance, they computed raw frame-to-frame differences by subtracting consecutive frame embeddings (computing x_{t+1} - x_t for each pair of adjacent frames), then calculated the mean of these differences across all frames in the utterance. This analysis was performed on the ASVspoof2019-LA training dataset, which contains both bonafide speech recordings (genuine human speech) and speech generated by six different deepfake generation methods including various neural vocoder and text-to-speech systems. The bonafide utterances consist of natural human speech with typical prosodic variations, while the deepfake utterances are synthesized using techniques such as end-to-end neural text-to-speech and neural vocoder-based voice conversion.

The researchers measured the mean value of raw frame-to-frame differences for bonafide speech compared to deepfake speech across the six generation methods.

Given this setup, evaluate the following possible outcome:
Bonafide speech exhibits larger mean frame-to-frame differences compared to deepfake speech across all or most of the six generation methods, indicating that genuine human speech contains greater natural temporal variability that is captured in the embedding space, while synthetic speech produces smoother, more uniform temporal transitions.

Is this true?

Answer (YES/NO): YES